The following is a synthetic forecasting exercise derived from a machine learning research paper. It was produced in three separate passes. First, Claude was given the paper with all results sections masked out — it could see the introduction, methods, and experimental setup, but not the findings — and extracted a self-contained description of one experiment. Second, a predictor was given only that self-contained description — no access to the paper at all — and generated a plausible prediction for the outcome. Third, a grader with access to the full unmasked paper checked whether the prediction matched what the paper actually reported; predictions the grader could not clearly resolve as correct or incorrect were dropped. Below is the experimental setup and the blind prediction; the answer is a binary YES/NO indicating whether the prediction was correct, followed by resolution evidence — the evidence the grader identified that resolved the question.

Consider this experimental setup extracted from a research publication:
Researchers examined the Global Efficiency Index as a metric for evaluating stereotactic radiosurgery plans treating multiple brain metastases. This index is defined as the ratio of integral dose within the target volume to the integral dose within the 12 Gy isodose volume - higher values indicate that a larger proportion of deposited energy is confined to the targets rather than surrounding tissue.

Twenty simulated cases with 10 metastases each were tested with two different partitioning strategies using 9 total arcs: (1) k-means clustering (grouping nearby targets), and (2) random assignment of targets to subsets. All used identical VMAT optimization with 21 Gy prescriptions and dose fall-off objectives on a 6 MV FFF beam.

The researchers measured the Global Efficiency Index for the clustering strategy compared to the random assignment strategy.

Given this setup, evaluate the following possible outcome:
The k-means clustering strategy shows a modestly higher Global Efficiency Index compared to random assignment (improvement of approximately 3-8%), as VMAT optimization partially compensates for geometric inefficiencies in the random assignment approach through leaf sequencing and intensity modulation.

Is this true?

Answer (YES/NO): NO